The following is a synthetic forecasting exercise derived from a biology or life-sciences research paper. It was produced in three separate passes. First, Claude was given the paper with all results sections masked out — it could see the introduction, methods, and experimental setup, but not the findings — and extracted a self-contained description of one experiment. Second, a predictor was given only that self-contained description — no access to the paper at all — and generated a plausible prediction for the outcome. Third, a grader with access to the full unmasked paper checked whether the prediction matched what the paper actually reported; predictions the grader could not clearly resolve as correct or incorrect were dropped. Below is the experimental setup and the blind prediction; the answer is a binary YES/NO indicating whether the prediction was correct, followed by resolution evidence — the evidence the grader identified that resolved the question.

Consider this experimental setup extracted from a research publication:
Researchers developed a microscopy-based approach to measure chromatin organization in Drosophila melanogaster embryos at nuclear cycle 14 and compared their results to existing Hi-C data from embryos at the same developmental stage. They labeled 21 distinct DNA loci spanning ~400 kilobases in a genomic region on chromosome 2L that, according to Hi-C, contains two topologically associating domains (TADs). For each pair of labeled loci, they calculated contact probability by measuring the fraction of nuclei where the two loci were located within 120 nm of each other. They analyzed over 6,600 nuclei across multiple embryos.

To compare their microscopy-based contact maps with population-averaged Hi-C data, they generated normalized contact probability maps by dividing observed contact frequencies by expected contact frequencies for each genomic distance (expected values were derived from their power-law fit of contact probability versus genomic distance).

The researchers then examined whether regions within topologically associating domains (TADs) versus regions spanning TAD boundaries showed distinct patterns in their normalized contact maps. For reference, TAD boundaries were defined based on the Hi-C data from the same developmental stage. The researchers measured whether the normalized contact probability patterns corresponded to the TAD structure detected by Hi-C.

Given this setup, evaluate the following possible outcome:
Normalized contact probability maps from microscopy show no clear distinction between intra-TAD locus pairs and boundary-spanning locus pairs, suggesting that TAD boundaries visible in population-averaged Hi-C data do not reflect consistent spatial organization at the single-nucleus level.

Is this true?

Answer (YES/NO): NO